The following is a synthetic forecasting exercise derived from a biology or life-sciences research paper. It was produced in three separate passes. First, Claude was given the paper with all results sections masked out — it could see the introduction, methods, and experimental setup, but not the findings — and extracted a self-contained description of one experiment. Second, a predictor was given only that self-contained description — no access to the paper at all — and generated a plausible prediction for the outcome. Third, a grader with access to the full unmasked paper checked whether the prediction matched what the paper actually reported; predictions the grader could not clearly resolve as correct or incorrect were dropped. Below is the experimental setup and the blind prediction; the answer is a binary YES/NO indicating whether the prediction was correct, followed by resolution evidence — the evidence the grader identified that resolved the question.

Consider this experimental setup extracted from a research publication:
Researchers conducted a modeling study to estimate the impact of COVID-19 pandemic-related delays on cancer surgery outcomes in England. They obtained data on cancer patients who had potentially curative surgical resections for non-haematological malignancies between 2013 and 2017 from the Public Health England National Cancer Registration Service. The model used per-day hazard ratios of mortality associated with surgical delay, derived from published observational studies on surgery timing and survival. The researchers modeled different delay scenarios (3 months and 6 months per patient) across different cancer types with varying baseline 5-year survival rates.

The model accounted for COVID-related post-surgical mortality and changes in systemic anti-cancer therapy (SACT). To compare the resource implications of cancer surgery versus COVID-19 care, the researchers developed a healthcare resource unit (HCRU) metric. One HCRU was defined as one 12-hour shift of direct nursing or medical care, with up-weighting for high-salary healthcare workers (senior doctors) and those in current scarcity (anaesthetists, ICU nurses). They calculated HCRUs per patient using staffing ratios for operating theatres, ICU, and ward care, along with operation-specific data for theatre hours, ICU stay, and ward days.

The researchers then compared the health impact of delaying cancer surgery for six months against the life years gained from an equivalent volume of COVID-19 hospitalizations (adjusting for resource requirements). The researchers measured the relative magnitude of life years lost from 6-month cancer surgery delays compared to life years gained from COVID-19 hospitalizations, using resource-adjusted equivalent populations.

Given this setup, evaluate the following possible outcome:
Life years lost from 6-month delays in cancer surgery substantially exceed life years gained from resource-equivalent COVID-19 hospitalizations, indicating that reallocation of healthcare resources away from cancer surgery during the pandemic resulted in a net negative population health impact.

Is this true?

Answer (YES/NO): NO